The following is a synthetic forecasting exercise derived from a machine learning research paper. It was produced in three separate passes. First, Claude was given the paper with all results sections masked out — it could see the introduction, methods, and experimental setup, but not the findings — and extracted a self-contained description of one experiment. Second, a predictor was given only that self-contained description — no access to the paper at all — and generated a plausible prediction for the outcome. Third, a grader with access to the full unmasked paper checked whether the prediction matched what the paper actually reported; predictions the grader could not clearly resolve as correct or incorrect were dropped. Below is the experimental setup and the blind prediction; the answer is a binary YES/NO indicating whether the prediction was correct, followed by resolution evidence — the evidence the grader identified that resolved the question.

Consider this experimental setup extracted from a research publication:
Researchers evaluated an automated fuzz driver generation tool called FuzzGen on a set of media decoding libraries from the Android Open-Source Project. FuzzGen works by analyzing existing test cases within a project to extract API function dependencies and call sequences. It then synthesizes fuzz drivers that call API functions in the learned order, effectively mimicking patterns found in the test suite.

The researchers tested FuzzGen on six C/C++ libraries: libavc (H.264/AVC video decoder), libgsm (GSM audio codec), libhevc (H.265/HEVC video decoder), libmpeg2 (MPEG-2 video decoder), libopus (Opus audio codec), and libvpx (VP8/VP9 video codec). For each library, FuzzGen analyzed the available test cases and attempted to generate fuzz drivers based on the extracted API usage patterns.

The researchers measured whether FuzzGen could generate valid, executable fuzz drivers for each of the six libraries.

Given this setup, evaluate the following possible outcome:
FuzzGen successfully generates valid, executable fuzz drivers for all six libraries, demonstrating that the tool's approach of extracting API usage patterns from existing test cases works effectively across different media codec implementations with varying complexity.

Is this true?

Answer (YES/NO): NO